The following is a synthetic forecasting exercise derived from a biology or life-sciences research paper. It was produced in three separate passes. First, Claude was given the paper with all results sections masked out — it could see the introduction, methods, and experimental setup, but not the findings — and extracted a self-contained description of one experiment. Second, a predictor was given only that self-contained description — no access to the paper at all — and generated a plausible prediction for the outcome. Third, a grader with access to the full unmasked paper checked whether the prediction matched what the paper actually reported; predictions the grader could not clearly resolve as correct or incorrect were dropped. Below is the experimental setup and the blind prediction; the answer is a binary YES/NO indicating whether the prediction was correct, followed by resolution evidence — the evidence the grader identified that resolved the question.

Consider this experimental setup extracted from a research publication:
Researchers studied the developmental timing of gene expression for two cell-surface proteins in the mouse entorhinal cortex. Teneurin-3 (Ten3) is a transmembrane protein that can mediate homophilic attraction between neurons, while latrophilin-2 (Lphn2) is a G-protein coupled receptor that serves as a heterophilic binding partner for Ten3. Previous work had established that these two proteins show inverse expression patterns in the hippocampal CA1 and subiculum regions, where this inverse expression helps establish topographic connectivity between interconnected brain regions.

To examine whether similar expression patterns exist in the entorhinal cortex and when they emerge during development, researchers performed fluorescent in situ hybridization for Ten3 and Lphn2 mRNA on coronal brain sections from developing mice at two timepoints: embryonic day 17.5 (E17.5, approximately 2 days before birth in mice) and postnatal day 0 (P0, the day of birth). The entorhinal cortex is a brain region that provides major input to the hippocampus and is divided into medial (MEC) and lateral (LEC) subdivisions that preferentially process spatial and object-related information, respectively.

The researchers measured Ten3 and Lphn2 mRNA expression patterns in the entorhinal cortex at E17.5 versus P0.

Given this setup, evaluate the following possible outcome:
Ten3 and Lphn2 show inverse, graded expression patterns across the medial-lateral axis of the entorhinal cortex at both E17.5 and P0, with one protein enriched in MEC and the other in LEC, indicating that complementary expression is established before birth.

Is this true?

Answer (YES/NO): NO